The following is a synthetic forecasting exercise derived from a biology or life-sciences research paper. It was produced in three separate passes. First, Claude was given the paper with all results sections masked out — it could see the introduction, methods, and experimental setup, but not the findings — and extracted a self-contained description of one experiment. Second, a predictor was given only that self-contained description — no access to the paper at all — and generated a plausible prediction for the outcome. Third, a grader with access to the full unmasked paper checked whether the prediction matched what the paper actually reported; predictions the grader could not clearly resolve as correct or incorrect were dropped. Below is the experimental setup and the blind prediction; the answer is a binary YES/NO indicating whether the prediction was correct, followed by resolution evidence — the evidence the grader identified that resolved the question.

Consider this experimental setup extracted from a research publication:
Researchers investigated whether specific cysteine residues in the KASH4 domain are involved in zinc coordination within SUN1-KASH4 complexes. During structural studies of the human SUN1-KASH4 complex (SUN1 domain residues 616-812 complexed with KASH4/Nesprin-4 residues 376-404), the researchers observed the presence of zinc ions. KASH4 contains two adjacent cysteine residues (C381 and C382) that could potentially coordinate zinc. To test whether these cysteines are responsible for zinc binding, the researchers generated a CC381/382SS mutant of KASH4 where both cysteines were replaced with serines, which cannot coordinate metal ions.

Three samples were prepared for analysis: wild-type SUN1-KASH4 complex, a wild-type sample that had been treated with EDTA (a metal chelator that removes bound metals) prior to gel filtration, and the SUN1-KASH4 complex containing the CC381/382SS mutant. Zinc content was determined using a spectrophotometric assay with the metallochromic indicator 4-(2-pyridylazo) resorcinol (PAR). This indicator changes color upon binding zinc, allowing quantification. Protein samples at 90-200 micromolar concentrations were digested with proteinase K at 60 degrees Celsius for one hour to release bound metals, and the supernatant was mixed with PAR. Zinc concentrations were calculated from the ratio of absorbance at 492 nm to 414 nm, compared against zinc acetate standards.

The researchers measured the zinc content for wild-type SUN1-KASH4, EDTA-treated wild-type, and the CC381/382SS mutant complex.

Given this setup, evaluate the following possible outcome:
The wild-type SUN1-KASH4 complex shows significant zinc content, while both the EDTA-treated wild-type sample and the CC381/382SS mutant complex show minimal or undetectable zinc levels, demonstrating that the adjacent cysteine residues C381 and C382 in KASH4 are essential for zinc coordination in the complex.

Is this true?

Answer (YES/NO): YES